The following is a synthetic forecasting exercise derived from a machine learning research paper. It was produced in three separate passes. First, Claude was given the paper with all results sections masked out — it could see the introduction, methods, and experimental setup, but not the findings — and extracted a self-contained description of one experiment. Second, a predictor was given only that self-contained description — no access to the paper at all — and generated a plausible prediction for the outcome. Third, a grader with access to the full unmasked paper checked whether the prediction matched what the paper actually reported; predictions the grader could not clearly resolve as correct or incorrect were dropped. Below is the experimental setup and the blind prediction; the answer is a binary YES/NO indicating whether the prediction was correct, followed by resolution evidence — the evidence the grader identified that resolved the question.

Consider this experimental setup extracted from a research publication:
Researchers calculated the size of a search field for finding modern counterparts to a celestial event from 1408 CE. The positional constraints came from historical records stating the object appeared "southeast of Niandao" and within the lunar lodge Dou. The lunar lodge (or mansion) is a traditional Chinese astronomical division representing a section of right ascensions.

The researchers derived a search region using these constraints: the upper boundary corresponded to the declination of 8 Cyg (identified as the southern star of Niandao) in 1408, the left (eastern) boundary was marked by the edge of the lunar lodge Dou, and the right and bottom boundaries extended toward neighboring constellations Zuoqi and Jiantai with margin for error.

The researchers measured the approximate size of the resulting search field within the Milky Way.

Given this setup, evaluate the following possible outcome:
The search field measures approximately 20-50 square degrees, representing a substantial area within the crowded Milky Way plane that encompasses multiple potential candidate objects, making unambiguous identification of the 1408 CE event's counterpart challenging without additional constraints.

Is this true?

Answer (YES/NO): NO